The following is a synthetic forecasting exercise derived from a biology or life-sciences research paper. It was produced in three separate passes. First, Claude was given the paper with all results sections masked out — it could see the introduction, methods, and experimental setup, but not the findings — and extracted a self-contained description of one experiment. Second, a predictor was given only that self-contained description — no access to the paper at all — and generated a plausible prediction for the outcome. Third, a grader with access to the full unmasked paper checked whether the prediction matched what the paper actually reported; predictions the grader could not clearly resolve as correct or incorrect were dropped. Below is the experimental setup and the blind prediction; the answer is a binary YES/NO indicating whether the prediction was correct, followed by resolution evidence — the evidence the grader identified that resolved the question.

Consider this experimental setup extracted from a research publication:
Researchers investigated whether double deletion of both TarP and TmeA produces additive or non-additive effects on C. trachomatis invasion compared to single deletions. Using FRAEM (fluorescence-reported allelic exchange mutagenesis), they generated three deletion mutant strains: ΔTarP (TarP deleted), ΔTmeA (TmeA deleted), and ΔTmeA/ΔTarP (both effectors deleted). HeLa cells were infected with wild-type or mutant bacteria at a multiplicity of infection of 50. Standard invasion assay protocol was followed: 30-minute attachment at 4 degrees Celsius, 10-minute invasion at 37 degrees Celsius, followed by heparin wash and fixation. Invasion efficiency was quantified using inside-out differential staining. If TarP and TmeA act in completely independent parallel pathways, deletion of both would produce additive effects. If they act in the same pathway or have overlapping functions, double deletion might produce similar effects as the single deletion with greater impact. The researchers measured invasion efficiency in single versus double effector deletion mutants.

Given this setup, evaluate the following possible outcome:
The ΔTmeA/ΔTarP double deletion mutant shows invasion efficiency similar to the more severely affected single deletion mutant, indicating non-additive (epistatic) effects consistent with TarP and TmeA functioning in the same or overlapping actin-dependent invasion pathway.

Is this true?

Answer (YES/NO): NO